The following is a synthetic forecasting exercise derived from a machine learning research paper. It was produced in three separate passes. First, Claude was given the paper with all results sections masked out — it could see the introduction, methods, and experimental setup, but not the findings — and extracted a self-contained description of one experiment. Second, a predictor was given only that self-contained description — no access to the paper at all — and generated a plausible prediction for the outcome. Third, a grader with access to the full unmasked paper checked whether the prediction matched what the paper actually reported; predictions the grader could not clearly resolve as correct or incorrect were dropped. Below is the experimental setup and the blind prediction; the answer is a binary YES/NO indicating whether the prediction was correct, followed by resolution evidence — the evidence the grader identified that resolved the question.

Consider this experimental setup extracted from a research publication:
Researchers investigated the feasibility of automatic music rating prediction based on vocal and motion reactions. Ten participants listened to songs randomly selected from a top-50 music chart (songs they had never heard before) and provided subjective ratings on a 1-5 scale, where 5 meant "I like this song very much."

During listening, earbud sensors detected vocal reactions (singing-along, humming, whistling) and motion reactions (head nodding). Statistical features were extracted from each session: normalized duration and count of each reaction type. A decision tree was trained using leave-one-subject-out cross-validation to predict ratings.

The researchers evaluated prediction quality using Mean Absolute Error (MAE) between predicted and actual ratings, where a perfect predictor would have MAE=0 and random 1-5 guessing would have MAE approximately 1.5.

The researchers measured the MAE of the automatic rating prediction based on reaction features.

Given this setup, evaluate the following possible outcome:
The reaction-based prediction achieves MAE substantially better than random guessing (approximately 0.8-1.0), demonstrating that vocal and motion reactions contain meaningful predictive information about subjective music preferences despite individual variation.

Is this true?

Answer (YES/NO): NO